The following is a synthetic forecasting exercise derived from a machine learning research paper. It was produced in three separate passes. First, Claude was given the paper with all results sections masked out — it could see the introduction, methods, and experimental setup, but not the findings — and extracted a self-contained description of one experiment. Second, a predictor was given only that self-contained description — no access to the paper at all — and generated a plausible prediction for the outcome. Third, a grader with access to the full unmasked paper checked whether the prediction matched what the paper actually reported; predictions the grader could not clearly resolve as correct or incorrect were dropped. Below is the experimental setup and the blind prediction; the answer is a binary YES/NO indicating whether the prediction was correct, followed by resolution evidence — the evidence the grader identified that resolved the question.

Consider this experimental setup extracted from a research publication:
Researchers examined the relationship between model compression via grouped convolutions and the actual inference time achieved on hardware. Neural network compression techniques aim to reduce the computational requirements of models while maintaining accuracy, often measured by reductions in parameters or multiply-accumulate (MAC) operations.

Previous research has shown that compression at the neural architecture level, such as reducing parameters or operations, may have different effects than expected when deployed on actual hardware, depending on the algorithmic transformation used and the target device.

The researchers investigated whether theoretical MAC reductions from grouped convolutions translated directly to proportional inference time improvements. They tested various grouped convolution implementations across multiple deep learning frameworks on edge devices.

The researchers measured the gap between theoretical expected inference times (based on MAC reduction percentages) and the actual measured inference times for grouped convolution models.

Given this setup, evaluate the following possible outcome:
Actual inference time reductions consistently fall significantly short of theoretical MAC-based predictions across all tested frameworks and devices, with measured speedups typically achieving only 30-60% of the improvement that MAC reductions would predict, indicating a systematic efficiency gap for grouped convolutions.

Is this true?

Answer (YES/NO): NO